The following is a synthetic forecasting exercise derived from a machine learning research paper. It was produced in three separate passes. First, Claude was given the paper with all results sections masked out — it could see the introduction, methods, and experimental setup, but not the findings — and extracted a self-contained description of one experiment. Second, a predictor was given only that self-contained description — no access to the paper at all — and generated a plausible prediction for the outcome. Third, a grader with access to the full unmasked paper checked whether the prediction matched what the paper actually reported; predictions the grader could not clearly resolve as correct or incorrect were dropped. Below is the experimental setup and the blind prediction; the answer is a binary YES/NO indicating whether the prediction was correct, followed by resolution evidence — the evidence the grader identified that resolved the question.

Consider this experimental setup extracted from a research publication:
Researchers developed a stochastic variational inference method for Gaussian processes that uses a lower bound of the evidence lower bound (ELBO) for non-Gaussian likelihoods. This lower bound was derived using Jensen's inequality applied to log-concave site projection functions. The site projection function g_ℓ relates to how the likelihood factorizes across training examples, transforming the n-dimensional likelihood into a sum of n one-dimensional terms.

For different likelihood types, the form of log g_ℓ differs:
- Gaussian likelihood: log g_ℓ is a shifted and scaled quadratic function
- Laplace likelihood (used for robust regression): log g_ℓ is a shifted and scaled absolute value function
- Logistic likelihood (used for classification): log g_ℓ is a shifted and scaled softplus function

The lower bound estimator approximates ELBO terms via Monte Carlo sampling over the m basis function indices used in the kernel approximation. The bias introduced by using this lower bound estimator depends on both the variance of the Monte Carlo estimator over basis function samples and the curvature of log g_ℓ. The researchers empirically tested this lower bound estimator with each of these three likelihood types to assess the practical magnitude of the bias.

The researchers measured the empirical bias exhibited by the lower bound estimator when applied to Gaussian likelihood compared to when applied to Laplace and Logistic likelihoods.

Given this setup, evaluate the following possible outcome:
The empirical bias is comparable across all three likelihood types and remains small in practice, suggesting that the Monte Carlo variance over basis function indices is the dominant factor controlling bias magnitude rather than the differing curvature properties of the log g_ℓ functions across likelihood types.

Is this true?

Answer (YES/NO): NO